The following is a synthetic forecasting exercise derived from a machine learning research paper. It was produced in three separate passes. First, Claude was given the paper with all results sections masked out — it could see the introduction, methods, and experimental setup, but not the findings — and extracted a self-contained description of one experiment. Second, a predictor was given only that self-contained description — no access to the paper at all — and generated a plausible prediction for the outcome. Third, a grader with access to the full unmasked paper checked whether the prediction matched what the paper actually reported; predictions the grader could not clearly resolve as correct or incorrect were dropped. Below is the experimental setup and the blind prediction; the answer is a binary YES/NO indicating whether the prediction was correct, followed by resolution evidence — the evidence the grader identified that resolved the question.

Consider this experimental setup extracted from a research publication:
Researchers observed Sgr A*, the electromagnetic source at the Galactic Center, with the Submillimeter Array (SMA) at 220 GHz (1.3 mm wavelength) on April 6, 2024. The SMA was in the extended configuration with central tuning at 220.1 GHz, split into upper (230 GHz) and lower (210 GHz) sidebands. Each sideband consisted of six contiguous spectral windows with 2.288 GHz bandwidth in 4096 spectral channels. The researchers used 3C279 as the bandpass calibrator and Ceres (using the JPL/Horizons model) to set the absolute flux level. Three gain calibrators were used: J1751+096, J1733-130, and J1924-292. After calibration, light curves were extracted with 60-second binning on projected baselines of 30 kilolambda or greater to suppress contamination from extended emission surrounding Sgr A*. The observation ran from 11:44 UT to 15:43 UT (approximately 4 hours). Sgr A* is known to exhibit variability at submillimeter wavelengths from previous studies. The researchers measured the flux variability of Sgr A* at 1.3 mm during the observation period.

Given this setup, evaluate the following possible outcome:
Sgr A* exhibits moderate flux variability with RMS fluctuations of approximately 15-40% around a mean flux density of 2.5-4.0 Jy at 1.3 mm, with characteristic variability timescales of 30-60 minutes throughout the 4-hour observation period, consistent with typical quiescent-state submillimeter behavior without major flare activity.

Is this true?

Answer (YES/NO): NO